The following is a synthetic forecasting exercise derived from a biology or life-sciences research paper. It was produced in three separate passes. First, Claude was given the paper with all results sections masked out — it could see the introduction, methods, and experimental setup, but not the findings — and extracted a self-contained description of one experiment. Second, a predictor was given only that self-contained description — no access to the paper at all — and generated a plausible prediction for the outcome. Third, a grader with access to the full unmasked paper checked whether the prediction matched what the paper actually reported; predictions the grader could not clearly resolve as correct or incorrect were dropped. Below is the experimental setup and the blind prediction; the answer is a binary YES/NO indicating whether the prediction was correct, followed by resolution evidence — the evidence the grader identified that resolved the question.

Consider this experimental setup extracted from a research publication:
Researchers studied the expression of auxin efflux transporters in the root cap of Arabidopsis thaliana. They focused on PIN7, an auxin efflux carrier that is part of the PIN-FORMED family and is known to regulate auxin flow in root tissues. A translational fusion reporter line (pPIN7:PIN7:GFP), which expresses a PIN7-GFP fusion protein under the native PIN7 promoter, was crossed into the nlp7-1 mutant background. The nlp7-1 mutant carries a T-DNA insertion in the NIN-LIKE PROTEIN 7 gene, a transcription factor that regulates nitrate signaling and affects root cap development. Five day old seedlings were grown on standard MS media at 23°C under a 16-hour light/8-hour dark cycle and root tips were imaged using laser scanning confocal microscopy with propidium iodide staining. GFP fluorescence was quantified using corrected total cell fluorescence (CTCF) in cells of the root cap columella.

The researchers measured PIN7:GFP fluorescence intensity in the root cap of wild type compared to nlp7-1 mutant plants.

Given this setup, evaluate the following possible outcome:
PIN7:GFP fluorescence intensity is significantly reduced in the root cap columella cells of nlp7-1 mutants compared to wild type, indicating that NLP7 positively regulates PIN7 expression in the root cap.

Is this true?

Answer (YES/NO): YES